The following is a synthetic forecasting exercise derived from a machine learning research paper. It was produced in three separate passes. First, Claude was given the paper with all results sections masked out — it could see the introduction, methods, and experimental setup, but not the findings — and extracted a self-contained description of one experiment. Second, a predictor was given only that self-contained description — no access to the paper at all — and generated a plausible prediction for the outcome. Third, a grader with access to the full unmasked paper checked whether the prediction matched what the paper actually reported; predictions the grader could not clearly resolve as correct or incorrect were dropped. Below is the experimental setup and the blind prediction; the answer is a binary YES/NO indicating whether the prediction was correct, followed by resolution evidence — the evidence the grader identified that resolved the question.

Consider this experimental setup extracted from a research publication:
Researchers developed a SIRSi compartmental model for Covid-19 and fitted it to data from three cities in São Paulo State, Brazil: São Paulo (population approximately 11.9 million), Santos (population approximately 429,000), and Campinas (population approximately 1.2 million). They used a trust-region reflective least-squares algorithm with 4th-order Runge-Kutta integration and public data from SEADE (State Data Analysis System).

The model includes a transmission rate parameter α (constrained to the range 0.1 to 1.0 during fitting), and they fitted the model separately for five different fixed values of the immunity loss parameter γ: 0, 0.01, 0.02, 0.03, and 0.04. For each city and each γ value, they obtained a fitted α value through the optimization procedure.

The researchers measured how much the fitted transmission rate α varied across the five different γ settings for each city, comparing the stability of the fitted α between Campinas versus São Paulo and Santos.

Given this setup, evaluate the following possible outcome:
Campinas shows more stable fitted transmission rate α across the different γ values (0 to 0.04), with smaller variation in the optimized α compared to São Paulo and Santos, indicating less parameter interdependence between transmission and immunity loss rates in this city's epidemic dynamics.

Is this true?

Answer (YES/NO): YES